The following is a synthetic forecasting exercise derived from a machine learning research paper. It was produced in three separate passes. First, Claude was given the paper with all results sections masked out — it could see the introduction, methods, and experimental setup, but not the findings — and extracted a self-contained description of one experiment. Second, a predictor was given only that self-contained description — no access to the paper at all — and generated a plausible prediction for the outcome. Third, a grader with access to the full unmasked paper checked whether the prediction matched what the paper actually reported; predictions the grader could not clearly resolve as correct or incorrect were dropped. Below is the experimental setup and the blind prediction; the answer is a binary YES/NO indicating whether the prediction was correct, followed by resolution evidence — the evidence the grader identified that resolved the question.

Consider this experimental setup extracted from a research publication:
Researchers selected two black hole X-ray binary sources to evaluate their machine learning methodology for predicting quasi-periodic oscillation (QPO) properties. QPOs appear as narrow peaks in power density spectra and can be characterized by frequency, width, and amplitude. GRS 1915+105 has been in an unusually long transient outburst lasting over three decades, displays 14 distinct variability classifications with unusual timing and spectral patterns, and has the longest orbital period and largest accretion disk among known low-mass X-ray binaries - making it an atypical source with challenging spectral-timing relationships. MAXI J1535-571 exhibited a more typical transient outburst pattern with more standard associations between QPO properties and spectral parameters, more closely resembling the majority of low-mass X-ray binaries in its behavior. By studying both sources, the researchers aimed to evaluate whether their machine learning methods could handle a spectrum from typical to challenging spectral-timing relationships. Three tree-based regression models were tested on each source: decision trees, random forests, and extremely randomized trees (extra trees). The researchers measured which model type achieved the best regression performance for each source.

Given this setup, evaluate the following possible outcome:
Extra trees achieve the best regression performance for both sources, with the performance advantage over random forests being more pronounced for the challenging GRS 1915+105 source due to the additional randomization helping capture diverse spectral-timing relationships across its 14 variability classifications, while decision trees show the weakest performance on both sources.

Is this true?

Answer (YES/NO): NO